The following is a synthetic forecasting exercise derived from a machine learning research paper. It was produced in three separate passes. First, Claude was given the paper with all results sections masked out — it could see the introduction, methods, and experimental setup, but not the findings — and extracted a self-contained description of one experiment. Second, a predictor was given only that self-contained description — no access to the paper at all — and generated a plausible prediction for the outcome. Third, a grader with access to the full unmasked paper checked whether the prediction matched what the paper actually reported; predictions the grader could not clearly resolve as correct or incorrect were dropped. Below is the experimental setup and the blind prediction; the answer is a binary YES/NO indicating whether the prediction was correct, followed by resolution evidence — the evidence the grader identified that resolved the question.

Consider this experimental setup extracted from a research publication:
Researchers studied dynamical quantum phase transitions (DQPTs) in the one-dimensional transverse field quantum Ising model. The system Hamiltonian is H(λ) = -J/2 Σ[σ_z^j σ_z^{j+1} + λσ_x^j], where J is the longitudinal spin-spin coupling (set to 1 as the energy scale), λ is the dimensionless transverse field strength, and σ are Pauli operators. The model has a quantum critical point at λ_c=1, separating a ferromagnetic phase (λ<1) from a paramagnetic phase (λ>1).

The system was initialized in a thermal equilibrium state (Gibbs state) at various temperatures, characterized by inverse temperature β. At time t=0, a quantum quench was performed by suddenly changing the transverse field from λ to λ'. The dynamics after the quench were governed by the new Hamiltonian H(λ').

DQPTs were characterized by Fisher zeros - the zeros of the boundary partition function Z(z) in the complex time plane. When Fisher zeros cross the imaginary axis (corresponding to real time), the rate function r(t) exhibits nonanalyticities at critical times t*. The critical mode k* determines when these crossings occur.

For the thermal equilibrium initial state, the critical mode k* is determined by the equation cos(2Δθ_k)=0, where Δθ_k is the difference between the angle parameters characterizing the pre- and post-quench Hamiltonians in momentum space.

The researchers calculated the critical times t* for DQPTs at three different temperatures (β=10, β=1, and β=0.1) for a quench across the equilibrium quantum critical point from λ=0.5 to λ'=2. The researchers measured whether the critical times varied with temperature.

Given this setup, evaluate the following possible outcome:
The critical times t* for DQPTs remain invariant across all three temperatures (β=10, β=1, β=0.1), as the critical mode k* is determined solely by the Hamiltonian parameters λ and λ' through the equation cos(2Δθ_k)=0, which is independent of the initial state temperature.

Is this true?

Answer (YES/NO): YES